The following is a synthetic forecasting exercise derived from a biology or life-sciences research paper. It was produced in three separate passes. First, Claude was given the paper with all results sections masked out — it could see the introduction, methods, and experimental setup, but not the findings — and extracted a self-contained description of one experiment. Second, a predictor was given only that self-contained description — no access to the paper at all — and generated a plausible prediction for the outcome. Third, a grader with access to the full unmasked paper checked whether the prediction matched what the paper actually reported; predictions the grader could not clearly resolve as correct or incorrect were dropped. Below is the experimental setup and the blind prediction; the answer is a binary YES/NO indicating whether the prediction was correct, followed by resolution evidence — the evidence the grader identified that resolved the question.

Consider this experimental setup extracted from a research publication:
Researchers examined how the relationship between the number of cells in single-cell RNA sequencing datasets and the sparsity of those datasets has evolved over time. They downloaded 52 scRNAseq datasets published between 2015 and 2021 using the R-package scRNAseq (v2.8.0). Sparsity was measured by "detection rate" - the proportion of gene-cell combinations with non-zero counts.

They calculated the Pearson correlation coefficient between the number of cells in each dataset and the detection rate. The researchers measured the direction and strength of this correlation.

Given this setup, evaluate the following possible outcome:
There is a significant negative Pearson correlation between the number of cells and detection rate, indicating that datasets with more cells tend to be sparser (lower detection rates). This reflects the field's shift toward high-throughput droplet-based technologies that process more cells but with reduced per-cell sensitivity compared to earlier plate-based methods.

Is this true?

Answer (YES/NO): YES